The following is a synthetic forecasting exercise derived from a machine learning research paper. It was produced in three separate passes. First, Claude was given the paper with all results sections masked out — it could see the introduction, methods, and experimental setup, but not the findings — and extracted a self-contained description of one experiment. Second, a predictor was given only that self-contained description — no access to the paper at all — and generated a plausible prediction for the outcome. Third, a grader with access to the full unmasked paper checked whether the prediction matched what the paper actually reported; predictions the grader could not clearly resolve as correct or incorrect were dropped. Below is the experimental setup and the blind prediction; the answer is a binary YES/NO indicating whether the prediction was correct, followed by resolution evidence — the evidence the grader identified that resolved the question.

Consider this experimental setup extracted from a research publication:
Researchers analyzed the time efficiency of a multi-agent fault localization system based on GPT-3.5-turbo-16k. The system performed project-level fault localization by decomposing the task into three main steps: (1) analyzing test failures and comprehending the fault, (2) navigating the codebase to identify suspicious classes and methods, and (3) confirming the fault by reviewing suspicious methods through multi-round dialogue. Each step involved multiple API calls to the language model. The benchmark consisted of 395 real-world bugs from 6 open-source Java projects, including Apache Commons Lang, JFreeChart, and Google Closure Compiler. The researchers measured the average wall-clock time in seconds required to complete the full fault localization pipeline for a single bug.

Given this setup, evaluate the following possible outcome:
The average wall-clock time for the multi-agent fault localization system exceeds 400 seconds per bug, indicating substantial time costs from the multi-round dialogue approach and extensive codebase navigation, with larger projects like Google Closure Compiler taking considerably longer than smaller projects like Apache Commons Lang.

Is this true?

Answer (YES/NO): NO